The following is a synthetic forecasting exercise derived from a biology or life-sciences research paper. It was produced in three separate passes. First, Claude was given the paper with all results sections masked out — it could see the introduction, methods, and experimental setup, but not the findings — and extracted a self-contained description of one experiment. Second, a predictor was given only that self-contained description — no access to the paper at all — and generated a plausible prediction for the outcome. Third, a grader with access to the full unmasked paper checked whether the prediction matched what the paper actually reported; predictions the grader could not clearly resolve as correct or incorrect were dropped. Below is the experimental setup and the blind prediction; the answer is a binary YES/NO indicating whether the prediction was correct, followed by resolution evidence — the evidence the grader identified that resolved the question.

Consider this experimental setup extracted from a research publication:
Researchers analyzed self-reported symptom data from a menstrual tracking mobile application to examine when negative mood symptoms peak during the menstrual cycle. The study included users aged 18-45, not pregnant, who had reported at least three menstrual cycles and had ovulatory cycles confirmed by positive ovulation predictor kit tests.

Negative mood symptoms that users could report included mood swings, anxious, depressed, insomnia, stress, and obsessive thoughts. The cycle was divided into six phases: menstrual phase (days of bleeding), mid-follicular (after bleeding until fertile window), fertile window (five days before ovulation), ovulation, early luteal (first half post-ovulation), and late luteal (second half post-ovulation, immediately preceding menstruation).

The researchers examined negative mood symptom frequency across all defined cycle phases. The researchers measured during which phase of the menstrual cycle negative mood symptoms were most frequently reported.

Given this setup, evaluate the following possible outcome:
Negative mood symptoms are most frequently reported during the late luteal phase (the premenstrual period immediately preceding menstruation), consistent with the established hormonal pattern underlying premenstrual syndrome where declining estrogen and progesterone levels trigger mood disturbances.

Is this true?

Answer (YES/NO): YES